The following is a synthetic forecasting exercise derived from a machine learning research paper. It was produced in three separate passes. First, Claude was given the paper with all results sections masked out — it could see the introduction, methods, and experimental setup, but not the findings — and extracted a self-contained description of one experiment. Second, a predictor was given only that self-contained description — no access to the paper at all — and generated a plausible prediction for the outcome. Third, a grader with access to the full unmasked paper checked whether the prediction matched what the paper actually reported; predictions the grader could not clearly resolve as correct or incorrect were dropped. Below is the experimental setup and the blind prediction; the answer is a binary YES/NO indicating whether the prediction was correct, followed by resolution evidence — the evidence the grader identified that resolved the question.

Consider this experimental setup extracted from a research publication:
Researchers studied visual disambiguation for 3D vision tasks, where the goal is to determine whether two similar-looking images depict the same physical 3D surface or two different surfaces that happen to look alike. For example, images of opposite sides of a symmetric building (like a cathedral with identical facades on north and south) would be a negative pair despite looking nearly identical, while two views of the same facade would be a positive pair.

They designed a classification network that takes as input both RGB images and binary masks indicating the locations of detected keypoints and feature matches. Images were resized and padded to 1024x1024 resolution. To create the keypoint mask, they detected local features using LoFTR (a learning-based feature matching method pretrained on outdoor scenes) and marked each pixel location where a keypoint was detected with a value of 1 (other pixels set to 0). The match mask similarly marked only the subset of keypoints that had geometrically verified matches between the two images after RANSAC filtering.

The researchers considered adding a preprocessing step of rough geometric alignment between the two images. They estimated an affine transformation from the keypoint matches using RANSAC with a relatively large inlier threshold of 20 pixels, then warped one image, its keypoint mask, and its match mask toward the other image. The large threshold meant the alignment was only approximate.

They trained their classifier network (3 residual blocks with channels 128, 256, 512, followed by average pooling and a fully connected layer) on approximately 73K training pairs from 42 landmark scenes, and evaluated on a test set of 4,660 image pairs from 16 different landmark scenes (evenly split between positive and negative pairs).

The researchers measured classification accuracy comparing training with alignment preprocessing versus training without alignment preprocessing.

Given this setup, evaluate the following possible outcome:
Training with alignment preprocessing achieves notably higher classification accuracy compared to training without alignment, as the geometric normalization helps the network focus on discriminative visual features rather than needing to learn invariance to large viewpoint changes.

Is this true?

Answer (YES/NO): NO